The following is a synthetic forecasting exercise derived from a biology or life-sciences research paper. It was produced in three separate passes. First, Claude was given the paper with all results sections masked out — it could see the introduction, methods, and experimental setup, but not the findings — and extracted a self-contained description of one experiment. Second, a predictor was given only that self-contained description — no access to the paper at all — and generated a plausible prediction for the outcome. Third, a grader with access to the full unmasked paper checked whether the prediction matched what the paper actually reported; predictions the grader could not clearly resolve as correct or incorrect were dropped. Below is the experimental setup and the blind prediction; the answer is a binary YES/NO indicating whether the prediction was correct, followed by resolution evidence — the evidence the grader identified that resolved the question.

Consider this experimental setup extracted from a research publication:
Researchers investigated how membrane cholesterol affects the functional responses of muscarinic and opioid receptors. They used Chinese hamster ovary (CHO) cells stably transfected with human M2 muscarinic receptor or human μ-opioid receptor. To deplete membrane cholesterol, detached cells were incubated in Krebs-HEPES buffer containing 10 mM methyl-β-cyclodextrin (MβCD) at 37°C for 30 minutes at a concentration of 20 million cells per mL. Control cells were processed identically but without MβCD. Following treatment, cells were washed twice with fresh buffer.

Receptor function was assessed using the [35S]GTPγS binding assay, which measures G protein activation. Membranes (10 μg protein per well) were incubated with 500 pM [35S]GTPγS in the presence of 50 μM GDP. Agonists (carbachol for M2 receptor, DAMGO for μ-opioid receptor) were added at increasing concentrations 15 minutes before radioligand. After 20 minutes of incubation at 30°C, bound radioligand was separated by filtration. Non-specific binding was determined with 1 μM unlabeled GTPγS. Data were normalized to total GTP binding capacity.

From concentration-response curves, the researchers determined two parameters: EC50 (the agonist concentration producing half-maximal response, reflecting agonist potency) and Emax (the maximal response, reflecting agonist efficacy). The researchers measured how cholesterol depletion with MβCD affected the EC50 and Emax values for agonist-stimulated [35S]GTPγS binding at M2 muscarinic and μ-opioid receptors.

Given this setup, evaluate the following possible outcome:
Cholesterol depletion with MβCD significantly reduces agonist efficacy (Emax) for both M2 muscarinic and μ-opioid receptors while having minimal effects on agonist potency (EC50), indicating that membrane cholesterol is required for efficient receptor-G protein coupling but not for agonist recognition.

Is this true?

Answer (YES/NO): NO